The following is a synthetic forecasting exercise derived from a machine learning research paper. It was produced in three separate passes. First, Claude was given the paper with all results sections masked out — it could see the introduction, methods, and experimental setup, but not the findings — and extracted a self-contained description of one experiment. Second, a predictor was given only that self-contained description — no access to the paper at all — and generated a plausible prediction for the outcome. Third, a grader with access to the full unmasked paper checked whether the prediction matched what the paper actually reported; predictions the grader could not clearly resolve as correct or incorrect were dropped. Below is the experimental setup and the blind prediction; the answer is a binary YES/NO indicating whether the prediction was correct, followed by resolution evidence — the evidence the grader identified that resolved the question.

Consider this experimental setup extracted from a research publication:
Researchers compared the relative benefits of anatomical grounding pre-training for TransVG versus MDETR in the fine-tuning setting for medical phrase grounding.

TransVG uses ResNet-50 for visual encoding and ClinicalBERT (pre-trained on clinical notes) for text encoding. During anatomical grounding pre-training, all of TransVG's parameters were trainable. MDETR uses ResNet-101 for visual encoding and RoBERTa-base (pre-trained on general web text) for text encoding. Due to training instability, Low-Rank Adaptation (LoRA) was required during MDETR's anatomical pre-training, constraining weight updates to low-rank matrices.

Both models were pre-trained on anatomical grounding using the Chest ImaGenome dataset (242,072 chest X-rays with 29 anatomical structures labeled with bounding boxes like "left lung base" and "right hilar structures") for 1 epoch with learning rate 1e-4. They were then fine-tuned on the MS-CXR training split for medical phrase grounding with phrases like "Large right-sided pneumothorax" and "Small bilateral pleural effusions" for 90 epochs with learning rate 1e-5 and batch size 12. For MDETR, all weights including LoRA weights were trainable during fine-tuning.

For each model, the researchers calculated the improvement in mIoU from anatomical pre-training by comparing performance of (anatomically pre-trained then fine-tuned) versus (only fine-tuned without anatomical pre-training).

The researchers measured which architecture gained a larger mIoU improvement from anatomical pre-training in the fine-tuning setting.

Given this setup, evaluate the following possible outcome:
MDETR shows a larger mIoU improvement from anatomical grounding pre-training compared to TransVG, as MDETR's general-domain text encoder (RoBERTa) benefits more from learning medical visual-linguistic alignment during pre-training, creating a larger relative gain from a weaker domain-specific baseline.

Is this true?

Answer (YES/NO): YES